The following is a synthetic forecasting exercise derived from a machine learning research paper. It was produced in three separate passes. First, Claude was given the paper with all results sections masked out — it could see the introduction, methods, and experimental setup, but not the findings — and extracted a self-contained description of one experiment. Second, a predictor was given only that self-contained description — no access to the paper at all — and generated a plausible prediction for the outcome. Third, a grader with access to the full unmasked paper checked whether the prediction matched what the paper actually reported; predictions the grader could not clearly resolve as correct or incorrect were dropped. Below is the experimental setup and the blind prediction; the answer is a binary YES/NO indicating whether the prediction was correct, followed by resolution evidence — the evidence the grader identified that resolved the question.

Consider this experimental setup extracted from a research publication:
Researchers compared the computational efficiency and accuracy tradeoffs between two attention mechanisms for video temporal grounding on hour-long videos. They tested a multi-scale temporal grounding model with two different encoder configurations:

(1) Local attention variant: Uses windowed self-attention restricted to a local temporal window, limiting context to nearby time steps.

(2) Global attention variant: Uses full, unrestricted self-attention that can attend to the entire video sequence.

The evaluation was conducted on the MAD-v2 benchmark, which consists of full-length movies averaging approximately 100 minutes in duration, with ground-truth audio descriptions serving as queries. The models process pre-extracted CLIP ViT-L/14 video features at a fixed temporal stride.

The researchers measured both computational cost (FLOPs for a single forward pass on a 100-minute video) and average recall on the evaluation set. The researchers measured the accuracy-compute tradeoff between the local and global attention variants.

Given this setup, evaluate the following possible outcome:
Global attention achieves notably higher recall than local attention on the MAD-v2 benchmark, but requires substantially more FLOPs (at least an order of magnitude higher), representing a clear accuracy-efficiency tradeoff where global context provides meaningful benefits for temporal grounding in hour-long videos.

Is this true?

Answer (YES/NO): NO